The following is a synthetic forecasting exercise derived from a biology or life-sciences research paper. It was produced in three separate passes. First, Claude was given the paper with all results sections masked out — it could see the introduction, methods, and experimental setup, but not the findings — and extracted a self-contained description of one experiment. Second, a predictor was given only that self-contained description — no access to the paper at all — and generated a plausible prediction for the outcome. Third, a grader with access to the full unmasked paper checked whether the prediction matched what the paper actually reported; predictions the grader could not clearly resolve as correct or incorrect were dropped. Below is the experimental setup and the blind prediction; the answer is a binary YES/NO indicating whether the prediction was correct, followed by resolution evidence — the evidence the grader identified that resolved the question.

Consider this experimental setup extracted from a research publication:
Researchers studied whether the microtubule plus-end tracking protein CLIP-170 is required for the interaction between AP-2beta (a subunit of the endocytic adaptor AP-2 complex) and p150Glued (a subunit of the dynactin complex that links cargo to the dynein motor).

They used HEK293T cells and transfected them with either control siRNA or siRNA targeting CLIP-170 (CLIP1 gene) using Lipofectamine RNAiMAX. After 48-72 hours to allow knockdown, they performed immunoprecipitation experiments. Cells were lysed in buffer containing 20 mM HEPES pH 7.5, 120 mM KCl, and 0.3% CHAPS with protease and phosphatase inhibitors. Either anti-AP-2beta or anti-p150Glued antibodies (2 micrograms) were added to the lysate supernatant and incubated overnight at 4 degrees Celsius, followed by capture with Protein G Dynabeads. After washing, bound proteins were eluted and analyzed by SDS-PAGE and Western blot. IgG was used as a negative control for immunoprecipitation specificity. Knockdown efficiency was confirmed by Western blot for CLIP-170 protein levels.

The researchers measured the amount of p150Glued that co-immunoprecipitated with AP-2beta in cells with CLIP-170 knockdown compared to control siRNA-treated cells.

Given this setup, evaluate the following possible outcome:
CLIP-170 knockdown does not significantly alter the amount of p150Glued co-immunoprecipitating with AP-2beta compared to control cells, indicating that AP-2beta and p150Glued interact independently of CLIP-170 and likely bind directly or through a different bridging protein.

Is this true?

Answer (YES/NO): NO